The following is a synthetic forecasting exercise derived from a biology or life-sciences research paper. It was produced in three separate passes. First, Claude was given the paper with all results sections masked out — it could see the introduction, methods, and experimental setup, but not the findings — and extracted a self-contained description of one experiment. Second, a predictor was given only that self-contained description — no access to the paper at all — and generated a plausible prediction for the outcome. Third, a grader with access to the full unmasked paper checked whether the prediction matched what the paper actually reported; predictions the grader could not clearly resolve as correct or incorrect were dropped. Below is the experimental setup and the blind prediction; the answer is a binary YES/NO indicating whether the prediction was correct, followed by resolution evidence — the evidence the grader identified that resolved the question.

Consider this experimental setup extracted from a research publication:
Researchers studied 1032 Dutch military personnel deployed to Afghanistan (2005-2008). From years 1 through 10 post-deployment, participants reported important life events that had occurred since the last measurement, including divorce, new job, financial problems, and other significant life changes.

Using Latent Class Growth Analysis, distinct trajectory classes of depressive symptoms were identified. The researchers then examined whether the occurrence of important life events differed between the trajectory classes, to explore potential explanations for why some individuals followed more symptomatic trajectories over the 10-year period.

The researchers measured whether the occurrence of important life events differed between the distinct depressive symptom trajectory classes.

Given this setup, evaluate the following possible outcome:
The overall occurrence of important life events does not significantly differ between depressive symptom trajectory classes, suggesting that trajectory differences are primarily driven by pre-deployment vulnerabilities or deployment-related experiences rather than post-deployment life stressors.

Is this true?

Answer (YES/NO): NO